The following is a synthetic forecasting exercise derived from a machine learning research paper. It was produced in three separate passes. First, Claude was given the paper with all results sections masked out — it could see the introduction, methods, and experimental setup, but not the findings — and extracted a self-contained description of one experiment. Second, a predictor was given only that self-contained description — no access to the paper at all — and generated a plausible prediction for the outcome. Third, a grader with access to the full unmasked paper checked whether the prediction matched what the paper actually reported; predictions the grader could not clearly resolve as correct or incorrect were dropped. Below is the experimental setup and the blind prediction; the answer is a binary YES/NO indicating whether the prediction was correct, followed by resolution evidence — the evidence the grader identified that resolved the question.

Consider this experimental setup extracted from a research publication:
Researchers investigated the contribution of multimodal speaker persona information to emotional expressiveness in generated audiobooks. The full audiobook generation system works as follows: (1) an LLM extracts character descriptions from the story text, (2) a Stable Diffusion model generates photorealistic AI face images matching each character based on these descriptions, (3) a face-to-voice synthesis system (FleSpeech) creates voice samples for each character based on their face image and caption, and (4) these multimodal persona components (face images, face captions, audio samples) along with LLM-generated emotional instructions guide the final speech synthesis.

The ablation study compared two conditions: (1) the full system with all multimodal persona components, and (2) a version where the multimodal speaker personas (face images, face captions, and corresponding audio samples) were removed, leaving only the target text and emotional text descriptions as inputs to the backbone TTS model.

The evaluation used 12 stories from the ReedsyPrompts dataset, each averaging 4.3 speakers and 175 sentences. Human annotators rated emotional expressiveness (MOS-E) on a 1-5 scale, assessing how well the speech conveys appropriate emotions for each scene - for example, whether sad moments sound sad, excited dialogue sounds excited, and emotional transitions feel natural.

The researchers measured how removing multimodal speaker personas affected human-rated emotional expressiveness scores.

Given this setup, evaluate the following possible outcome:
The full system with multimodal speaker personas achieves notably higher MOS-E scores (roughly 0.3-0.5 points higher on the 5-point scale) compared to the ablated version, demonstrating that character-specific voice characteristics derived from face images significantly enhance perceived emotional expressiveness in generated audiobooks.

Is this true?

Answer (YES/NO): YES